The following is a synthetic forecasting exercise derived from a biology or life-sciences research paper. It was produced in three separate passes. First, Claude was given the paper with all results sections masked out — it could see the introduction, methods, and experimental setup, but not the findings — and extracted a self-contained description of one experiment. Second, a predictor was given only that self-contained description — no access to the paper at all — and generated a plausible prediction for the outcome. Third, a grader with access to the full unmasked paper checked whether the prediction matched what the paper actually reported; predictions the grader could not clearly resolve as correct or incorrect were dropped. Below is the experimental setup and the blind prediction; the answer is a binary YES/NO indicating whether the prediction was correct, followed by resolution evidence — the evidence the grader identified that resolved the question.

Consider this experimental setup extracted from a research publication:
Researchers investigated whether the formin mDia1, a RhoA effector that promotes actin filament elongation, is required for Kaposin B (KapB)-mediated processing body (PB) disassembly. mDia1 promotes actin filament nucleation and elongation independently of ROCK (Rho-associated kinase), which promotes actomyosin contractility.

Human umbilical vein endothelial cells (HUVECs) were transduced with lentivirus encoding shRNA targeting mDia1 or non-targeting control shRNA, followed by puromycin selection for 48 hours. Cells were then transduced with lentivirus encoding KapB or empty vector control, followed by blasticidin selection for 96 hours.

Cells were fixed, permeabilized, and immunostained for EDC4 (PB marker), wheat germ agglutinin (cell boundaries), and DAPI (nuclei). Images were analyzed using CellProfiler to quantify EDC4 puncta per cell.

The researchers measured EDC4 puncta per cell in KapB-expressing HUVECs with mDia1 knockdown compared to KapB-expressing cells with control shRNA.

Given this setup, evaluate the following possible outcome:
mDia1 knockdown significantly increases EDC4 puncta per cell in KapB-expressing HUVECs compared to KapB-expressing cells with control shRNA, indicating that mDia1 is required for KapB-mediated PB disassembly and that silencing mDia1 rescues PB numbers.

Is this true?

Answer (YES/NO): YES